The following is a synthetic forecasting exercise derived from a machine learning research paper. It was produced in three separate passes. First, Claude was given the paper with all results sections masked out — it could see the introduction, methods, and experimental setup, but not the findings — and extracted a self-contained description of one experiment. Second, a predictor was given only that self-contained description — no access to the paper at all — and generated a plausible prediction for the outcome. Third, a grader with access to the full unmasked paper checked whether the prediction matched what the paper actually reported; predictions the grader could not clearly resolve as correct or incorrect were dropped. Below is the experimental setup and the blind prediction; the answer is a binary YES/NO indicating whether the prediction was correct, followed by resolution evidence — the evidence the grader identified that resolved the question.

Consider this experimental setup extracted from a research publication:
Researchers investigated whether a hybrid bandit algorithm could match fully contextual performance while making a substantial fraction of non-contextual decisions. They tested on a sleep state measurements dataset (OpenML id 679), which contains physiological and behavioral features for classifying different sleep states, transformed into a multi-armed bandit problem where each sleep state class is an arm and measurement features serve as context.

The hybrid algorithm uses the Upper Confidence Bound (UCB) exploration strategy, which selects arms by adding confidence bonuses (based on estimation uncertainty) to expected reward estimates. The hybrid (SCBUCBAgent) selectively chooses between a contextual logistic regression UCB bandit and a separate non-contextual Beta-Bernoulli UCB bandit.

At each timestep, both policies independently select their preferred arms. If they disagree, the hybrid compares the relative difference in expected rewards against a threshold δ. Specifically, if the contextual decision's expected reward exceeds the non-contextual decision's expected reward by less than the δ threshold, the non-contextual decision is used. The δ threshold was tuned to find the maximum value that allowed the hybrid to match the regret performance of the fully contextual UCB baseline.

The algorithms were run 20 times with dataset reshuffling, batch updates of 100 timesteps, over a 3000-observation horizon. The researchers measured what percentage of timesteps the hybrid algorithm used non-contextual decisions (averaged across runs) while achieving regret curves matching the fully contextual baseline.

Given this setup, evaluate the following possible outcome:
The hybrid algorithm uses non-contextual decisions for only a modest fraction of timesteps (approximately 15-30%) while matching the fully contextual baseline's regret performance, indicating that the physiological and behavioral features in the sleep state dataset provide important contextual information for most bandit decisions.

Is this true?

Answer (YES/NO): NO